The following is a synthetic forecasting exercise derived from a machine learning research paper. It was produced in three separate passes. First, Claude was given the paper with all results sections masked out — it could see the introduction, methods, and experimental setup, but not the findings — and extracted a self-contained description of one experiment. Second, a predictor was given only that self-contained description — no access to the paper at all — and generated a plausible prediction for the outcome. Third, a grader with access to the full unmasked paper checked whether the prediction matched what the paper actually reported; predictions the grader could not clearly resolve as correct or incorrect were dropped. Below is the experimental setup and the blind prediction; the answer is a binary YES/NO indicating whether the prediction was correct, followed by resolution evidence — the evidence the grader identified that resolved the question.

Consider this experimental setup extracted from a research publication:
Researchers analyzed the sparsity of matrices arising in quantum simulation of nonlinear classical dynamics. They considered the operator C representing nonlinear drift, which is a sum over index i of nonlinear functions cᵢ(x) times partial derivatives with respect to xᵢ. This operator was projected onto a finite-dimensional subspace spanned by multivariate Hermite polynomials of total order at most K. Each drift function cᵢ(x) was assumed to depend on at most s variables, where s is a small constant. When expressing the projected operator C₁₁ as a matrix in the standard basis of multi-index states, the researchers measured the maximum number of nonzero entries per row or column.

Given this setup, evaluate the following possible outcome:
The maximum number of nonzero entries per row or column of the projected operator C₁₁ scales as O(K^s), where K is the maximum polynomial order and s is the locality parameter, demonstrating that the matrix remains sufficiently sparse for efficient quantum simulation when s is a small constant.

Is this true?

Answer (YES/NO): NO